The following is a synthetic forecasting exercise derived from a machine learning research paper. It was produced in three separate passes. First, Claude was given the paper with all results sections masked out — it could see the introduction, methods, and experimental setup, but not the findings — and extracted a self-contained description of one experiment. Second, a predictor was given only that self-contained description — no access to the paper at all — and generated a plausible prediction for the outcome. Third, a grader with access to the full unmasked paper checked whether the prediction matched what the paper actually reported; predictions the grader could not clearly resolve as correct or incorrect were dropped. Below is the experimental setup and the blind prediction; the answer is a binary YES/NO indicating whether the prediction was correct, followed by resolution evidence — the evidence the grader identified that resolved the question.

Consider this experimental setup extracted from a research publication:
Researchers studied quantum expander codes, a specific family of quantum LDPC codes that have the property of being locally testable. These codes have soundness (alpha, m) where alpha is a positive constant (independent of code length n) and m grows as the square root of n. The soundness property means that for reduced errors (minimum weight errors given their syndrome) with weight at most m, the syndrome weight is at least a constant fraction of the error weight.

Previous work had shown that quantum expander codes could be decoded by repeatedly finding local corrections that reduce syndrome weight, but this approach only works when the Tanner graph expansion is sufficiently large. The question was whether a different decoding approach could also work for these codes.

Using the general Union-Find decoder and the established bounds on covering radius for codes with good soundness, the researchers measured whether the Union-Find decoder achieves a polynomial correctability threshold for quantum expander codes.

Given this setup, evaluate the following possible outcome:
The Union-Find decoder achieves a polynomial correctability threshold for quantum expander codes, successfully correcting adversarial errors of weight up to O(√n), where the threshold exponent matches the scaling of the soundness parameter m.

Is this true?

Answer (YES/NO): NO